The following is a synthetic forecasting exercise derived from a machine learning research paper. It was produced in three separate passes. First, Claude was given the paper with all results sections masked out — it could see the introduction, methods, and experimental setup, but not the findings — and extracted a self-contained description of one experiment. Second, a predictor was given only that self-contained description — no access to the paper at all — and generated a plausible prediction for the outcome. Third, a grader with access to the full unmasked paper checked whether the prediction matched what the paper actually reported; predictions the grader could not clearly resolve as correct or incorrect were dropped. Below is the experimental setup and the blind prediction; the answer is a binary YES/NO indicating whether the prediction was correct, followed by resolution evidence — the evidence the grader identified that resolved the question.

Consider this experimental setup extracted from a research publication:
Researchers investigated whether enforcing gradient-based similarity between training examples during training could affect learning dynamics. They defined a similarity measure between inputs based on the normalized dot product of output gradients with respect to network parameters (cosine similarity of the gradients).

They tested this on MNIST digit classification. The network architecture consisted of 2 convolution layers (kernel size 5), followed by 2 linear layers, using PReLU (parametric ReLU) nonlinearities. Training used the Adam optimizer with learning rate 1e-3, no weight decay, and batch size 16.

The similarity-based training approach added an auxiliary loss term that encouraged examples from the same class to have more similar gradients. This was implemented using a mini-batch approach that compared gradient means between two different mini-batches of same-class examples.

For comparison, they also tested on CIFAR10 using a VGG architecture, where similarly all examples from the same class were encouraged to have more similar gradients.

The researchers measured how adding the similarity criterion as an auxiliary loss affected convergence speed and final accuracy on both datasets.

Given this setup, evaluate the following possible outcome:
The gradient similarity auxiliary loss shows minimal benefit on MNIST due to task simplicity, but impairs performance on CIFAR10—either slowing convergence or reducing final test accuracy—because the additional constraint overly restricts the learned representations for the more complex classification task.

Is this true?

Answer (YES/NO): NO